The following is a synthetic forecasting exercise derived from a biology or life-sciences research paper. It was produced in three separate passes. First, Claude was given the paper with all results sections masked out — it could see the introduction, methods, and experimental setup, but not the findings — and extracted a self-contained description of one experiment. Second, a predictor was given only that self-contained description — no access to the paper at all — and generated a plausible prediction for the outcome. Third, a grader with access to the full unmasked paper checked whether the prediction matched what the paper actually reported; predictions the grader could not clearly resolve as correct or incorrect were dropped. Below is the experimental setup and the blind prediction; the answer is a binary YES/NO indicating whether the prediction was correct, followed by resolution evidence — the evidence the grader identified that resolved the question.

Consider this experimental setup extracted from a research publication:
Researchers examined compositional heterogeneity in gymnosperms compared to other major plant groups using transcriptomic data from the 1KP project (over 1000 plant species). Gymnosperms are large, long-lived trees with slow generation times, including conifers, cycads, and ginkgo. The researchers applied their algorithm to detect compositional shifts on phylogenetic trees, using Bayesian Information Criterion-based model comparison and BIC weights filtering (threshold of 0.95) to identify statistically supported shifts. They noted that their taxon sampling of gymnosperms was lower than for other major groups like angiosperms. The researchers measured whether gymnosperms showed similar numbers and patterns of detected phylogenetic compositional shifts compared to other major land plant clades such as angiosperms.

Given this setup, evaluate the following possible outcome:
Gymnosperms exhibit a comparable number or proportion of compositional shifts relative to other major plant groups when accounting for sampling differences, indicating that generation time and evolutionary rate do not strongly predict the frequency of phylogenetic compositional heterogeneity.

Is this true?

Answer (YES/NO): NO